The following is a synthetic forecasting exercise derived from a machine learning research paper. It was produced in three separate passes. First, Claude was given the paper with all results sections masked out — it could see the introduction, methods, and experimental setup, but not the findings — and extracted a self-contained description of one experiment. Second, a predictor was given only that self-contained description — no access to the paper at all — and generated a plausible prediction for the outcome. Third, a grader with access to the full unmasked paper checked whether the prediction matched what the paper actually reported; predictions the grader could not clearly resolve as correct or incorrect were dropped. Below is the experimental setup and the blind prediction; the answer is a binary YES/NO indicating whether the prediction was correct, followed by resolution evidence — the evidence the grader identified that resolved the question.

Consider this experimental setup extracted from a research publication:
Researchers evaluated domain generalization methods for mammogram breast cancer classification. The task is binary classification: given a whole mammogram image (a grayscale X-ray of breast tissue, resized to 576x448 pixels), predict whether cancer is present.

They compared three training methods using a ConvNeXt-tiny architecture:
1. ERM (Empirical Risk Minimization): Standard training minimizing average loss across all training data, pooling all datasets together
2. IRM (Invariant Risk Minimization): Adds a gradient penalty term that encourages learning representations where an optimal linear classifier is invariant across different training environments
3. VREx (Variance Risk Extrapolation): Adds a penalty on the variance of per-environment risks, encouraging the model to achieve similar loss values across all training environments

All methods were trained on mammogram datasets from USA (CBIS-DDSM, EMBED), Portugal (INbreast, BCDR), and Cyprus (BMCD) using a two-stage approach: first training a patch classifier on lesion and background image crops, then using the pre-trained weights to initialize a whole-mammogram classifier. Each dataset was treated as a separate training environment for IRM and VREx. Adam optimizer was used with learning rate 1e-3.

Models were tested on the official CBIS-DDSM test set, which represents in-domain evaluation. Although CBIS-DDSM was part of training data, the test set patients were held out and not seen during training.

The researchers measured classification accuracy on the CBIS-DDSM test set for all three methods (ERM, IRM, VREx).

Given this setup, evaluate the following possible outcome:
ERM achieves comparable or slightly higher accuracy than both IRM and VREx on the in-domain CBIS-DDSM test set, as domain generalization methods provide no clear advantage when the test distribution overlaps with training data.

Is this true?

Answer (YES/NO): NO